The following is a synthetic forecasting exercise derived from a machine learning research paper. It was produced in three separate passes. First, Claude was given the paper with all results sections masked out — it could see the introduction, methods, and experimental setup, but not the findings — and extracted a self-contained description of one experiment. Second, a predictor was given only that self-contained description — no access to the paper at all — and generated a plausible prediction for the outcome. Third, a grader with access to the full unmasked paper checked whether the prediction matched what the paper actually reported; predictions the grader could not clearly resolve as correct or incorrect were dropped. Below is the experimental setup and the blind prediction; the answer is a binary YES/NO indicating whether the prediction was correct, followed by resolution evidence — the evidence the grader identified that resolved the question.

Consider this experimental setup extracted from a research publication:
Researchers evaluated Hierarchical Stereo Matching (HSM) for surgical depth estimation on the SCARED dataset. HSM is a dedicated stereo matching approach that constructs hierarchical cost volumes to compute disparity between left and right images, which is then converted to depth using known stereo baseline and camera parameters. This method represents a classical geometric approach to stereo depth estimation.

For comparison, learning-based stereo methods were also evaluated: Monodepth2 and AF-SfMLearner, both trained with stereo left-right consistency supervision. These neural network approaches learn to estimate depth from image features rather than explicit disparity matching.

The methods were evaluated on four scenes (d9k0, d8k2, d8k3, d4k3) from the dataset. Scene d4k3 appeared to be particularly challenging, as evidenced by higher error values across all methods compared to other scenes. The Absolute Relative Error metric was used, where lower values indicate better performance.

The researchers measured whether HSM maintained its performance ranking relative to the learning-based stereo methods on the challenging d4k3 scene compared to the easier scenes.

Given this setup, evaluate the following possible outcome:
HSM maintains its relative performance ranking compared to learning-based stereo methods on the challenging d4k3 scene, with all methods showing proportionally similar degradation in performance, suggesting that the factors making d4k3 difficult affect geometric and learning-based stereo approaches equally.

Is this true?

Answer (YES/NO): NO